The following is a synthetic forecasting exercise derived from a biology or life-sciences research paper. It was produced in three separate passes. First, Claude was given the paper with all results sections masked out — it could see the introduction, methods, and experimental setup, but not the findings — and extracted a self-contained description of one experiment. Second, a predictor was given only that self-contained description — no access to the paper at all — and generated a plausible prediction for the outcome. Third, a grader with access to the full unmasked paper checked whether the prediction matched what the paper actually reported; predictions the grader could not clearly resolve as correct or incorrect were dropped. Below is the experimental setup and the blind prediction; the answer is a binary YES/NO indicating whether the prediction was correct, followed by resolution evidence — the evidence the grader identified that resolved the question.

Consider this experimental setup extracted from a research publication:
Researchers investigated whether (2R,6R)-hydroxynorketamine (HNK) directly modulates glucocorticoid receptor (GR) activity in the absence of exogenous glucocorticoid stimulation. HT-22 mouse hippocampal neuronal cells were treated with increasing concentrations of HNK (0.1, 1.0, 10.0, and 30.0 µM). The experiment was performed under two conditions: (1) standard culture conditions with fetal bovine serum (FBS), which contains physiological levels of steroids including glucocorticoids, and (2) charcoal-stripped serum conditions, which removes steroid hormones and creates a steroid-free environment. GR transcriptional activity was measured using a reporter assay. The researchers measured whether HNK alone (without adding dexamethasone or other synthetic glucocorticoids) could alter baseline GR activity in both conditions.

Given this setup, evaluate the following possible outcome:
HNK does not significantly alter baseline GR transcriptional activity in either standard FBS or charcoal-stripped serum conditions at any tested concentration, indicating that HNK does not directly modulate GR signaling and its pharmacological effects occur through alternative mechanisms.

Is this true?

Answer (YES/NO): YES